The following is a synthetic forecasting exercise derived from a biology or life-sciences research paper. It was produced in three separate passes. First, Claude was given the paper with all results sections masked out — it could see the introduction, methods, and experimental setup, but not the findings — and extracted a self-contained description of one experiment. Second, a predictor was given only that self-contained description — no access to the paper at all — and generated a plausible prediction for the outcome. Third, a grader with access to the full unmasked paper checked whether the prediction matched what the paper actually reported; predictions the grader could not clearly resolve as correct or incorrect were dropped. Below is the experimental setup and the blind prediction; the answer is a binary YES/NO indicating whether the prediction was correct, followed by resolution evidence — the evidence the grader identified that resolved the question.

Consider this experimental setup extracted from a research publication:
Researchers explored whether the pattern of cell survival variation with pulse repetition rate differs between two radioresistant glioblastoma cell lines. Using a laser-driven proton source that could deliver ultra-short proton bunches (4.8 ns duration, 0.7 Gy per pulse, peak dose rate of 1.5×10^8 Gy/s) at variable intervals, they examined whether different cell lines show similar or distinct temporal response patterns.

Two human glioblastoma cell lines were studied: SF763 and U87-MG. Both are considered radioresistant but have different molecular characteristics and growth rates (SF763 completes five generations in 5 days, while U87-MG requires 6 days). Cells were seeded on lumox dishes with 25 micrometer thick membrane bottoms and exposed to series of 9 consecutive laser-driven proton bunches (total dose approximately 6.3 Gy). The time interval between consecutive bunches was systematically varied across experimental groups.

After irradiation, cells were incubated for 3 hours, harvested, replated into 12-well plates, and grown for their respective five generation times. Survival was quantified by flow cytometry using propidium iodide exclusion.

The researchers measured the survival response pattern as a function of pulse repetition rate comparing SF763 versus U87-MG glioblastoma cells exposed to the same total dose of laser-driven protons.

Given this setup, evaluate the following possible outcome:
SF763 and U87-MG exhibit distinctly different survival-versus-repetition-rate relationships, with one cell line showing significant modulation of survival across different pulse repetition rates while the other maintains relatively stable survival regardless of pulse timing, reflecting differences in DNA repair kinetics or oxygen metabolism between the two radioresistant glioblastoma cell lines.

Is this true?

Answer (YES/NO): NO